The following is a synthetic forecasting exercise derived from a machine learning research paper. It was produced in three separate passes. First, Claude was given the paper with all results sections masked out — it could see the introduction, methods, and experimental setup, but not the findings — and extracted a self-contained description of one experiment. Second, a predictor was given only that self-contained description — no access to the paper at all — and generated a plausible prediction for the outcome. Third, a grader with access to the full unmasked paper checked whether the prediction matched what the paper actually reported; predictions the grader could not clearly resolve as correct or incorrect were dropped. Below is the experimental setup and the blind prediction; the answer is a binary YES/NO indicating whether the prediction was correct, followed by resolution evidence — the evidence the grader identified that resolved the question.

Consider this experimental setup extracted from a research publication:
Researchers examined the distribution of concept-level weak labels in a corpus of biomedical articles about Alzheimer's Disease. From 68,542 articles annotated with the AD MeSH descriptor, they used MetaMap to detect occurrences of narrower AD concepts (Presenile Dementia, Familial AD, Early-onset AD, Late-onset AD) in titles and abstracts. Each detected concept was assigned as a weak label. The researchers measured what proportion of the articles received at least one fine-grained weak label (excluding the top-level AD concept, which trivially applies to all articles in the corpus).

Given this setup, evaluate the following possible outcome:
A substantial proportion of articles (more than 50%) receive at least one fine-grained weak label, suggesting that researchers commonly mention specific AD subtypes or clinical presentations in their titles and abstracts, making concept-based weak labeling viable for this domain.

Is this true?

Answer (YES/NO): NO